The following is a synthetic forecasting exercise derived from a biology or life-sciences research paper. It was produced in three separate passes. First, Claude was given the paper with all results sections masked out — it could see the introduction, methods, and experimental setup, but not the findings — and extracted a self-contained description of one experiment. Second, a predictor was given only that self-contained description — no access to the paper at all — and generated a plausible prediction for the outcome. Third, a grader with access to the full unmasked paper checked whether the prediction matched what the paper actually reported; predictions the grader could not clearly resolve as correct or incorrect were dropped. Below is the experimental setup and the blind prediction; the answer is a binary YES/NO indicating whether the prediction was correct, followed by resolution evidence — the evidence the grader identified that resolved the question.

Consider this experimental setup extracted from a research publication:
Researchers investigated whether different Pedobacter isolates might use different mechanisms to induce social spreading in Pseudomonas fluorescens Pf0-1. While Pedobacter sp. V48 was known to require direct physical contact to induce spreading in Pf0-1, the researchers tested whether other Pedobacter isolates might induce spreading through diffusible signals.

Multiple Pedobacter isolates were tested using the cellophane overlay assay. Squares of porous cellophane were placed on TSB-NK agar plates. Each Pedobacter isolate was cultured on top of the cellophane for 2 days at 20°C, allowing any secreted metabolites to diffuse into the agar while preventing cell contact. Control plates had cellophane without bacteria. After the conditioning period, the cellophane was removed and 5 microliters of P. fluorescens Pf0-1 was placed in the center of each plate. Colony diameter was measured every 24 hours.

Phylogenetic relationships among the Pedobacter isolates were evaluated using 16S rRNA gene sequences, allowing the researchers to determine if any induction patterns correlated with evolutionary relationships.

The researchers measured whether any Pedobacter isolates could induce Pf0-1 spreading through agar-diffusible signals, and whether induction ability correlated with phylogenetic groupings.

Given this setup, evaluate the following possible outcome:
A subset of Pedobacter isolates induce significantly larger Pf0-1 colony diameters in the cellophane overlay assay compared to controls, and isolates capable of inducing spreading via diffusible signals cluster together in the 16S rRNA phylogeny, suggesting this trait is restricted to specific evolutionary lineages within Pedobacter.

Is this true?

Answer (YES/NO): NO